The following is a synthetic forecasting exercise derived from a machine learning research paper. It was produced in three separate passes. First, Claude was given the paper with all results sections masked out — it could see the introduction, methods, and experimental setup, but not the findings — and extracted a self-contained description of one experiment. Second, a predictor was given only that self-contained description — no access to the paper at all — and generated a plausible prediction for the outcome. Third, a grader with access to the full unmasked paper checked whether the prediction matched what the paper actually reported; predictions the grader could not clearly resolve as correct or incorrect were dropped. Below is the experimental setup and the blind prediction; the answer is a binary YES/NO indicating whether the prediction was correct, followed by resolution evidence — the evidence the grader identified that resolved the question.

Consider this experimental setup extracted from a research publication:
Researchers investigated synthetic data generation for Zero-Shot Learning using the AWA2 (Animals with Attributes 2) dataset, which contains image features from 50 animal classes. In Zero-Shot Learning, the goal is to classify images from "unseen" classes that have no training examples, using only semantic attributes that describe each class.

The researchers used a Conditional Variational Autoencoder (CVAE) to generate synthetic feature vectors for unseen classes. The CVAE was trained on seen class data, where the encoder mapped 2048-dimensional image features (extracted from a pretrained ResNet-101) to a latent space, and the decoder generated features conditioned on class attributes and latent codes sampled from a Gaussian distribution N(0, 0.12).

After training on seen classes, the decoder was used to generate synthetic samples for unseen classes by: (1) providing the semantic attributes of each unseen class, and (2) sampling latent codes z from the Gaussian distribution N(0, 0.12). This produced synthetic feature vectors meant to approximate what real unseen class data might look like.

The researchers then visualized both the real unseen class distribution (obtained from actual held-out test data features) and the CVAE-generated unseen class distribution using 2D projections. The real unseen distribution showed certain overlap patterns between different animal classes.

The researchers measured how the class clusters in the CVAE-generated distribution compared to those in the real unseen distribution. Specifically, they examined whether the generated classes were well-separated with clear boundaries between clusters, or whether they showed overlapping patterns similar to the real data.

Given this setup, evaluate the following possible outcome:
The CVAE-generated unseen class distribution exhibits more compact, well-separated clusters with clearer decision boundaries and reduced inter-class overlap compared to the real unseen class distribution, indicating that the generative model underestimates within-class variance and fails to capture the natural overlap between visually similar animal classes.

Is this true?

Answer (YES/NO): YES